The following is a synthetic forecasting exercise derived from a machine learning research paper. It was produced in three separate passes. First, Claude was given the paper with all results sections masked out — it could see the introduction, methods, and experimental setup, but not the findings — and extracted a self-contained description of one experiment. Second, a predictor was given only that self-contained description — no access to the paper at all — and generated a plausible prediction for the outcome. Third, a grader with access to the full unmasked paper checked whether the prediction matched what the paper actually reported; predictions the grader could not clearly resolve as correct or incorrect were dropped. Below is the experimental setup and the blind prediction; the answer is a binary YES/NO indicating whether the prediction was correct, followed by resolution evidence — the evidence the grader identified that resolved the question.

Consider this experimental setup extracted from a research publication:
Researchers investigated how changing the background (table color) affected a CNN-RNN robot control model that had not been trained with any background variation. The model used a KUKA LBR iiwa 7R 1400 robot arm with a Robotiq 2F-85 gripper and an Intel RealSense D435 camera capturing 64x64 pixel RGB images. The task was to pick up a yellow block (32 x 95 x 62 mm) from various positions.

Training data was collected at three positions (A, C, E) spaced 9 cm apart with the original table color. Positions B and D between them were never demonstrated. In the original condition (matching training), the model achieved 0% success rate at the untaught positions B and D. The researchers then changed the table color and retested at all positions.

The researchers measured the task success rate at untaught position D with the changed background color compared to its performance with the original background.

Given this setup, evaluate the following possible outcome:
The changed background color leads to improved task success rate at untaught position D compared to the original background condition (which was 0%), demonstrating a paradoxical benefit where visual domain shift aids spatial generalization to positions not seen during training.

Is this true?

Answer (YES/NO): YES